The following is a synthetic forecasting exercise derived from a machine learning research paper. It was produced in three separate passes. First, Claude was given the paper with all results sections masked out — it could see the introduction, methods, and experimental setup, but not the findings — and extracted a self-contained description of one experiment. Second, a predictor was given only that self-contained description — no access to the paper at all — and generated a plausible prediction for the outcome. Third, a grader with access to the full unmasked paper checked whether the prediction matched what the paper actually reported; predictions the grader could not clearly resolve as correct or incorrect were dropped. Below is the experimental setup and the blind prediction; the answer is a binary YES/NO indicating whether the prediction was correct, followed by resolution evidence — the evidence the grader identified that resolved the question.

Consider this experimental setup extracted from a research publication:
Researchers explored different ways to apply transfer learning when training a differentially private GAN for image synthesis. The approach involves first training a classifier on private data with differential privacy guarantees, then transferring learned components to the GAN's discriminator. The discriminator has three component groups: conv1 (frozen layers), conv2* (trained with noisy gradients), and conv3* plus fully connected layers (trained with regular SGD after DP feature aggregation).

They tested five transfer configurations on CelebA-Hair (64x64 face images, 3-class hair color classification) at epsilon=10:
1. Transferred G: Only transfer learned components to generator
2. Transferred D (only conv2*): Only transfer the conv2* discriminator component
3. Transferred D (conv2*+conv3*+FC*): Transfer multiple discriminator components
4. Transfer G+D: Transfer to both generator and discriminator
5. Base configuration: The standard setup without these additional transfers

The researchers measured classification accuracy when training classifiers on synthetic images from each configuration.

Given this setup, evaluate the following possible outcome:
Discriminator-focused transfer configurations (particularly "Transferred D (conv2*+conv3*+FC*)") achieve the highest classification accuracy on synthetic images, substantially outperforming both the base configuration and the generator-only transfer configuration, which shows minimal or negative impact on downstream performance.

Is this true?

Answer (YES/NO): NO